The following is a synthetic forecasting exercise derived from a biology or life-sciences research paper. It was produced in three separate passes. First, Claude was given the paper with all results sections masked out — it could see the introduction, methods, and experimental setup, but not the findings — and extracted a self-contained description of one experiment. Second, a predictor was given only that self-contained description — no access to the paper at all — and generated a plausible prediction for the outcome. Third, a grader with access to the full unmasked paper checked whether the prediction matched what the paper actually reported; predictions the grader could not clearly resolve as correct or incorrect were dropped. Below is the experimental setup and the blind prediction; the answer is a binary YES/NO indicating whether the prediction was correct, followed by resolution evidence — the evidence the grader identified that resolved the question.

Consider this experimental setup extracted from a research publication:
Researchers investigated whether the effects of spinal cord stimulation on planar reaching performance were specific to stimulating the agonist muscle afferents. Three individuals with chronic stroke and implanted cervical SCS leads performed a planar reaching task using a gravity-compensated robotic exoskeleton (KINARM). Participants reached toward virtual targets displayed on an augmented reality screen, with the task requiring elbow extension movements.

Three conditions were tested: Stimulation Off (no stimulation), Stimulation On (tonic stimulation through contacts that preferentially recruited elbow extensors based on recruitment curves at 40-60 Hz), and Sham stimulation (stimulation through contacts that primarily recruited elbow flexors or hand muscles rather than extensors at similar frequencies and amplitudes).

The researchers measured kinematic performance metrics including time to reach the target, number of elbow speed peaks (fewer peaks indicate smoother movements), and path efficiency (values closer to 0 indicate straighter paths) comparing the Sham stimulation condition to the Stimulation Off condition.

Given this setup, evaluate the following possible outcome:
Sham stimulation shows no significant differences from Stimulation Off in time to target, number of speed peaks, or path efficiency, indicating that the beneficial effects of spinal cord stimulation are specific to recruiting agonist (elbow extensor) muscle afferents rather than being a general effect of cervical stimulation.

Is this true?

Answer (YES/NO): NO